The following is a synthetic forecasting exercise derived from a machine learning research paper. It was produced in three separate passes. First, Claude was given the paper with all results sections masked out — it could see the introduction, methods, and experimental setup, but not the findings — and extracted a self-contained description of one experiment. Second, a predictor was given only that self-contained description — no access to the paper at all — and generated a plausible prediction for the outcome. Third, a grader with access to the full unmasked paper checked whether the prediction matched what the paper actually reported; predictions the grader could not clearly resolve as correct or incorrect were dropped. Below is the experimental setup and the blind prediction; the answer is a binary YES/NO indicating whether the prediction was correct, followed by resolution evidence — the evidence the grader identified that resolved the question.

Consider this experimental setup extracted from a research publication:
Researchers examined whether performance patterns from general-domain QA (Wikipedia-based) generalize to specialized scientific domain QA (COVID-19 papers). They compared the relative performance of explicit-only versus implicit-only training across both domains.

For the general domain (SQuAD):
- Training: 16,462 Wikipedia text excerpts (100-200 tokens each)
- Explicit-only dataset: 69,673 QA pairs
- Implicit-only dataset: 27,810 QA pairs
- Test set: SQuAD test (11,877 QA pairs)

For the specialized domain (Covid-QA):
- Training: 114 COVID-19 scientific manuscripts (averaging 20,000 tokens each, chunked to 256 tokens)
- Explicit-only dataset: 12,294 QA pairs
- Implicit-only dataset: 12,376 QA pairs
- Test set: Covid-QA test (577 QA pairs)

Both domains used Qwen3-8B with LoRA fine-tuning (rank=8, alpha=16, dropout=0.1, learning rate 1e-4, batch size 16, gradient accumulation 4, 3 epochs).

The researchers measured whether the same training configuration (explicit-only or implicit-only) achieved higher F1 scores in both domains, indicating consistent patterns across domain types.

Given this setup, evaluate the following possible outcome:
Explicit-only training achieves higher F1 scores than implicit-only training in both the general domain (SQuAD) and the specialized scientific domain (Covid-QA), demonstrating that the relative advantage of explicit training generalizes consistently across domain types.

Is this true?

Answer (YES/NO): NO